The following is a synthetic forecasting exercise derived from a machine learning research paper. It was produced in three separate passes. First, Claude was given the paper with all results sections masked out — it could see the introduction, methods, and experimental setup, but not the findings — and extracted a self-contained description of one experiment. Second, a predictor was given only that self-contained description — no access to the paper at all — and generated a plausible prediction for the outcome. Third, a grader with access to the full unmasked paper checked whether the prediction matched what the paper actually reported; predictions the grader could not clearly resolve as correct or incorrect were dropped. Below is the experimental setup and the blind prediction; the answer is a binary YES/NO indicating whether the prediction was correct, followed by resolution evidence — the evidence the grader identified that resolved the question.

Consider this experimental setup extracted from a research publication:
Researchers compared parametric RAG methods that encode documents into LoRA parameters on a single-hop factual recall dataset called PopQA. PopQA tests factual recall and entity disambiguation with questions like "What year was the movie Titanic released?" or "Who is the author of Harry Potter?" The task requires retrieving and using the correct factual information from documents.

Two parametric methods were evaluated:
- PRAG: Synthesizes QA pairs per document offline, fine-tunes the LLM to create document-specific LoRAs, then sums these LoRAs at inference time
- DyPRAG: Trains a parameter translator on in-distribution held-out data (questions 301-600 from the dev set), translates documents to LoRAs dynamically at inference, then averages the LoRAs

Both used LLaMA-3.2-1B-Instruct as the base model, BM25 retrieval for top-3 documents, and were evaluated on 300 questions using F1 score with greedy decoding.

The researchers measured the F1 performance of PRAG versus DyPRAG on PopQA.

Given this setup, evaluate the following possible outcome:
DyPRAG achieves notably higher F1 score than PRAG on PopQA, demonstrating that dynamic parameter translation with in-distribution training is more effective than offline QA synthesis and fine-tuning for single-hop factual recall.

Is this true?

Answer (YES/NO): NO